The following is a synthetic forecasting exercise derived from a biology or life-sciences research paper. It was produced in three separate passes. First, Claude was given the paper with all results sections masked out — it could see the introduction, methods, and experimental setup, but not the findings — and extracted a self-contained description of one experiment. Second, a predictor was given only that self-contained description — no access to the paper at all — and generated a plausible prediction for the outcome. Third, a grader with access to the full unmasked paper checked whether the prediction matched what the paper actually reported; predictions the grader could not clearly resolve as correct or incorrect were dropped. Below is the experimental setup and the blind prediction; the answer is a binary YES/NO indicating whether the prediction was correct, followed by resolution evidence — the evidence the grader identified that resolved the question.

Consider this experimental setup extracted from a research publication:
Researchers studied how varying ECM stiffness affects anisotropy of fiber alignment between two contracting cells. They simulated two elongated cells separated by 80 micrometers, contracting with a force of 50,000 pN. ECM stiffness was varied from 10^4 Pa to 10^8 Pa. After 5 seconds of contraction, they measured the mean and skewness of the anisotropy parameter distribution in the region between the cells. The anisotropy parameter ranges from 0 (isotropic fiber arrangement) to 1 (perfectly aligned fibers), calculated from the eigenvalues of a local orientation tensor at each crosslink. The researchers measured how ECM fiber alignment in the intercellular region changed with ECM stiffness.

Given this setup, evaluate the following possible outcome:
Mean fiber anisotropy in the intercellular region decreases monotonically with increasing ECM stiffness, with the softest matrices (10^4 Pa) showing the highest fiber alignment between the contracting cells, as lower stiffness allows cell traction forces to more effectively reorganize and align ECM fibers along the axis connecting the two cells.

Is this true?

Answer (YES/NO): NO